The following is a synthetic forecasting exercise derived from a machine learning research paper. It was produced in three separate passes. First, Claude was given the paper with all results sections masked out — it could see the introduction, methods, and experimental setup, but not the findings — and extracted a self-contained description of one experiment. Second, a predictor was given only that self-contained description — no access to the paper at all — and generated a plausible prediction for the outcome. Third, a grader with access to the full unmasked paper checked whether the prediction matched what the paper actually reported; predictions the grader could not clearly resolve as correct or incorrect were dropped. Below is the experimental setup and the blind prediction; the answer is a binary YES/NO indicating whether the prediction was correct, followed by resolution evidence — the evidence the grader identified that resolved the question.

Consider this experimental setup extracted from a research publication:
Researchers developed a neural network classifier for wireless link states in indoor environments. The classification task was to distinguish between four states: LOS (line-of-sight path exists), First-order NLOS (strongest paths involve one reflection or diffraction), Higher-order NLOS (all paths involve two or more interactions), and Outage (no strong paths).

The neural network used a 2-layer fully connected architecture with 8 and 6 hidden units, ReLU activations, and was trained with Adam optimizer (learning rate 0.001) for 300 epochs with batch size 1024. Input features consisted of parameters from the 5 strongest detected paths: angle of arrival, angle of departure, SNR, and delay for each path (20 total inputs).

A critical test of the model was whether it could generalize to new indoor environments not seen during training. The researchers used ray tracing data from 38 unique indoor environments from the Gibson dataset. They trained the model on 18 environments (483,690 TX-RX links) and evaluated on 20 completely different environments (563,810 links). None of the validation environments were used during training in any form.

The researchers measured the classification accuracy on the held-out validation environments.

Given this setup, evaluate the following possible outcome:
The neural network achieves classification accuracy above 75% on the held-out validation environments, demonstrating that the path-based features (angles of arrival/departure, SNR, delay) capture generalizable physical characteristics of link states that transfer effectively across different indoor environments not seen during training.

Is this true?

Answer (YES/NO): YES